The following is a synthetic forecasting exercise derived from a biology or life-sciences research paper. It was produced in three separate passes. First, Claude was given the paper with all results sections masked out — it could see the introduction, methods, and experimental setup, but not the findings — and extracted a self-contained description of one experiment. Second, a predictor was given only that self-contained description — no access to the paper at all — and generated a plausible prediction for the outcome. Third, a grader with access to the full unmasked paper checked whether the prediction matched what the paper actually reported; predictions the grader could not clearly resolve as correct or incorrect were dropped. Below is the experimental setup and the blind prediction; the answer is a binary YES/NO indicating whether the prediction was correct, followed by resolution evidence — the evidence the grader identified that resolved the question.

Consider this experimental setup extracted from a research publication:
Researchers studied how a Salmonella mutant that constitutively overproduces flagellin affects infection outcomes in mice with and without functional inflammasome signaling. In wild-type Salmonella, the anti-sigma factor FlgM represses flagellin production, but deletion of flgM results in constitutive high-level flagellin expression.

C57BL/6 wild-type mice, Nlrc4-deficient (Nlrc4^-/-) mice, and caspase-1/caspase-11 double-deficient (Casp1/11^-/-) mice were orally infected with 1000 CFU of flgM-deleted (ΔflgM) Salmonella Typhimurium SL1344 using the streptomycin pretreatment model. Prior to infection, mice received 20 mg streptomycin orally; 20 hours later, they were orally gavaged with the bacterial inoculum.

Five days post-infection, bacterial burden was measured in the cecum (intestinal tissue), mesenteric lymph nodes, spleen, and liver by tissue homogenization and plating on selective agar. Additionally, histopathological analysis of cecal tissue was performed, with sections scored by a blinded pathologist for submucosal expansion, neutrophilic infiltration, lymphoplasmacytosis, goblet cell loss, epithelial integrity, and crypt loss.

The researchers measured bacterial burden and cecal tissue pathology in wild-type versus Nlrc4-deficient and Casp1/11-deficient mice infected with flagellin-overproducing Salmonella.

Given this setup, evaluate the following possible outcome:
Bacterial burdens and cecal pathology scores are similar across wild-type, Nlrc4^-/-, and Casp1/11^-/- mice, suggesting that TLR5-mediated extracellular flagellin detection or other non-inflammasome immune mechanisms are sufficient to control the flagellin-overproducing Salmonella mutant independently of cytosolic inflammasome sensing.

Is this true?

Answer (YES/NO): NO